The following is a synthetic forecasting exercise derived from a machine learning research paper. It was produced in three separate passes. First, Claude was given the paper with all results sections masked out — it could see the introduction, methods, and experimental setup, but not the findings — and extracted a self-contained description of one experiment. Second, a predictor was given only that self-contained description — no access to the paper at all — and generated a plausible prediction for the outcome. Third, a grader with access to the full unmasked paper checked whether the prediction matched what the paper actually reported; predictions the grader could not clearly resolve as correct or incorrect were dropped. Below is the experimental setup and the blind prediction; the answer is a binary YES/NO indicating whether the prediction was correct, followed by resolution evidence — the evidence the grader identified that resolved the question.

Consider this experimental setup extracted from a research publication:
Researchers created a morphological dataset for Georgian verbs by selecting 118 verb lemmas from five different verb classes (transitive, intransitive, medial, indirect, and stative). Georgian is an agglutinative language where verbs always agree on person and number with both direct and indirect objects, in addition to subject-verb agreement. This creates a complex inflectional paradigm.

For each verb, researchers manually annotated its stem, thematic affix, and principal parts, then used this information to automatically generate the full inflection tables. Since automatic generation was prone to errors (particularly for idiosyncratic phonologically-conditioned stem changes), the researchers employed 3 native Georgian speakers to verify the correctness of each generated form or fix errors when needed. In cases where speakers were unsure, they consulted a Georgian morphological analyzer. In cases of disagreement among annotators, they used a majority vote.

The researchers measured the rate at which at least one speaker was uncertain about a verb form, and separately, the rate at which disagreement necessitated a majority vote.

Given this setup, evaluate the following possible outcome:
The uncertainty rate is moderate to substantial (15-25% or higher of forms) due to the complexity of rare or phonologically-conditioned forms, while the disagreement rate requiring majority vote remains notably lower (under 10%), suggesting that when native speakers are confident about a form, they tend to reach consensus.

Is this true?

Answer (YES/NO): NO